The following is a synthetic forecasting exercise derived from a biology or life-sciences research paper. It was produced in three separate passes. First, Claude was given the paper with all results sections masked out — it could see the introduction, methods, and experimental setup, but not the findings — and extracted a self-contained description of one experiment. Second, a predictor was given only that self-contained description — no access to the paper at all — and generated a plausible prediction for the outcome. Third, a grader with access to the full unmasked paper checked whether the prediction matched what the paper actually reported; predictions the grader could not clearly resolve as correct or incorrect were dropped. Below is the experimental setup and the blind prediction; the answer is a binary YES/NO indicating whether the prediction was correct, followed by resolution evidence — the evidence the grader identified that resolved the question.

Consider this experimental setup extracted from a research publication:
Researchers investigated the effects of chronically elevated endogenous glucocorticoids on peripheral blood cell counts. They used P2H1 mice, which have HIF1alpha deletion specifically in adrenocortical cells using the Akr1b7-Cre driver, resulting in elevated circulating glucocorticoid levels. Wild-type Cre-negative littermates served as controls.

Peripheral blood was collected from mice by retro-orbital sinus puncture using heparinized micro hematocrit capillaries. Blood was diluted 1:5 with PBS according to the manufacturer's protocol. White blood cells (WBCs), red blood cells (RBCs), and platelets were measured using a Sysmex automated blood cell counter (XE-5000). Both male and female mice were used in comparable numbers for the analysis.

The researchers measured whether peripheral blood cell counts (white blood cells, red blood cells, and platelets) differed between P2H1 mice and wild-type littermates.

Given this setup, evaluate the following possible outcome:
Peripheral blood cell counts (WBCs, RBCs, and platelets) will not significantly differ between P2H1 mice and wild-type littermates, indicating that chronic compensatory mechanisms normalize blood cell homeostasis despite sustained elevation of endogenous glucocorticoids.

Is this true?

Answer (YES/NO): NO